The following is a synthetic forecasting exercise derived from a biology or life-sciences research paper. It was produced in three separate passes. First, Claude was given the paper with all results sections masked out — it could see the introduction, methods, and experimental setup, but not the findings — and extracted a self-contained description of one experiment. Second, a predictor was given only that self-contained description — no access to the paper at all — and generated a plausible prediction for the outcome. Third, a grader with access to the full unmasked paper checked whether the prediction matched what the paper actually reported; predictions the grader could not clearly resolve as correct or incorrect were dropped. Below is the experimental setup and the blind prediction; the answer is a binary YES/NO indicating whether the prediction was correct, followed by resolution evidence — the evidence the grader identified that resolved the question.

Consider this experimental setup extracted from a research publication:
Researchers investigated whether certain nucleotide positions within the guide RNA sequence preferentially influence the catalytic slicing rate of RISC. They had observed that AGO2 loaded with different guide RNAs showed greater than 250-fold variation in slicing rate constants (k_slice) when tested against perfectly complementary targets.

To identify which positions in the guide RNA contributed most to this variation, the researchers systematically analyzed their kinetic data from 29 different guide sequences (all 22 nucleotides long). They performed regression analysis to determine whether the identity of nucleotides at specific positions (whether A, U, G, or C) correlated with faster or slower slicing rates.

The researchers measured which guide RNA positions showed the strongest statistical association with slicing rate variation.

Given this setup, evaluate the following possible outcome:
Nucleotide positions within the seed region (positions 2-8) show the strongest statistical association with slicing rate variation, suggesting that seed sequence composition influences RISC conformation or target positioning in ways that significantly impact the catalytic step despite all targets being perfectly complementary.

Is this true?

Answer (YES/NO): NO